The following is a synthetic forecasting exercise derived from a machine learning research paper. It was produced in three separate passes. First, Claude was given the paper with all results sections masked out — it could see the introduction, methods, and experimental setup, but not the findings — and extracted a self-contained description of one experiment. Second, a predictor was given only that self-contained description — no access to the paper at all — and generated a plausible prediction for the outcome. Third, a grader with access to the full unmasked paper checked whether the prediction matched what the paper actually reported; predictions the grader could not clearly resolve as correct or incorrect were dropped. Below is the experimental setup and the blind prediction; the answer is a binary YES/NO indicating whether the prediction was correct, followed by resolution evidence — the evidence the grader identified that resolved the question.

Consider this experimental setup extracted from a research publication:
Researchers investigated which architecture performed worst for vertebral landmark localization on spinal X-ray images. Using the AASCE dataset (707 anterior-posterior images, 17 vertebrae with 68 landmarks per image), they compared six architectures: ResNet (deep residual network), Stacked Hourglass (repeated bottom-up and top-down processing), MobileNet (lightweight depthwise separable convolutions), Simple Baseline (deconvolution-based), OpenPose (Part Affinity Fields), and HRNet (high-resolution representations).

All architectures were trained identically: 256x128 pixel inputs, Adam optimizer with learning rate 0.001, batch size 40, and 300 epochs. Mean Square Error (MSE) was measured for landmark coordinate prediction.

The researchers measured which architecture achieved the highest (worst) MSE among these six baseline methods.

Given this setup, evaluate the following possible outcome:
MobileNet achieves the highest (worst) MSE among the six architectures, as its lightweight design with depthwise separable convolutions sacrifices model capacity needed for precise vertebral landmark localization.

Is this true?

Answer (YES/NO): NO